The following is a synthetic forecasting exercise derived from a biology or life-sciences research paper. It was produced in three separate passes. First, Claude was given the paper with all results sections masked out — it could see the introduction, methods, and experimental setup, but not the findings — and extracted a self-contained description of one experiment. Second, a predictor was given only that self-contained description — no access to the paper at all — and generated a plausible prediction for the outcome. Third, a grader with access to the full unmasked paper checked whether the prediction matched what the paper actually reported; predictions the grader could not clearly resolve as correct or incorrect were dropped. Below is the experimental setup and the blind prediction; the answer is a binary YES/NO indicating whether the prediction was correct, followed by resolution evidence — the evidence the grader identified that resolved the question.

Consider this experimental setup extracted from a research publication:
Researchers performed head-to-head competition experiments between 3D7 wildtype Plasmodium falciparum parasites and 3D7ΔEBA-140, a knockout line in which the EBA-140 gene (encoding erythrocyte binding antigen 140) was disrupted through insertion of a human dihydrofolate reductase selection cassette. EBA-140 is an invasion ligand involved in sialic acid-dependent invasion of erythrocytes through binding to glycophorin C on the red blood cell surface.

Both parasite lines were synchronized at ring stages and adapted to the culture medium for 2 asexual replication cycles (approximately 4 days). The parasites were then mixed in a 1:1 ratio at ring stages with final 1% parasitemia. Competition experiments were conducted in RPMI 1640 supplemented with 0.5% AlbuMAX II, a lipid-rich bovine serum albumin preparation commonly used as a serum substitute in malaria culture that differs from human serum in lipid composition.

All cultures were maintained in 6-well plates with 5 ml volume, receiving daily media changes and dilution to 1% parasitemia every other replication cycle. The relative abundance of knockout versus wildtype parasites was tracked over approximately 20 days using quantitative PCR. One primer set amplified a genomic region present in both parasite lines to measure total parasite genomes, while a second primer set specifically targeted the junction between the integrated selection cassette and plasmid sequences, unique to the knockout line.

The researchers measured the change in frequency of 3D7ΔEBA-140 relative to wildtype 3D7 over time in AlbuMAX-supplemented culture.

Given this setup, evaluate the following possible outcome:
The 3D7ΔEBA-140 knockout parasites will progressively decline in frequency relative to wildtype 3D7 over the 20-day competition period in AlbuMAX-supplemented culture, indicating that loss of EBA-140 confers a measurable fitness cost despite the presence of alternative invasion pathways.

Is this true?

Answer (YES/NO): YES